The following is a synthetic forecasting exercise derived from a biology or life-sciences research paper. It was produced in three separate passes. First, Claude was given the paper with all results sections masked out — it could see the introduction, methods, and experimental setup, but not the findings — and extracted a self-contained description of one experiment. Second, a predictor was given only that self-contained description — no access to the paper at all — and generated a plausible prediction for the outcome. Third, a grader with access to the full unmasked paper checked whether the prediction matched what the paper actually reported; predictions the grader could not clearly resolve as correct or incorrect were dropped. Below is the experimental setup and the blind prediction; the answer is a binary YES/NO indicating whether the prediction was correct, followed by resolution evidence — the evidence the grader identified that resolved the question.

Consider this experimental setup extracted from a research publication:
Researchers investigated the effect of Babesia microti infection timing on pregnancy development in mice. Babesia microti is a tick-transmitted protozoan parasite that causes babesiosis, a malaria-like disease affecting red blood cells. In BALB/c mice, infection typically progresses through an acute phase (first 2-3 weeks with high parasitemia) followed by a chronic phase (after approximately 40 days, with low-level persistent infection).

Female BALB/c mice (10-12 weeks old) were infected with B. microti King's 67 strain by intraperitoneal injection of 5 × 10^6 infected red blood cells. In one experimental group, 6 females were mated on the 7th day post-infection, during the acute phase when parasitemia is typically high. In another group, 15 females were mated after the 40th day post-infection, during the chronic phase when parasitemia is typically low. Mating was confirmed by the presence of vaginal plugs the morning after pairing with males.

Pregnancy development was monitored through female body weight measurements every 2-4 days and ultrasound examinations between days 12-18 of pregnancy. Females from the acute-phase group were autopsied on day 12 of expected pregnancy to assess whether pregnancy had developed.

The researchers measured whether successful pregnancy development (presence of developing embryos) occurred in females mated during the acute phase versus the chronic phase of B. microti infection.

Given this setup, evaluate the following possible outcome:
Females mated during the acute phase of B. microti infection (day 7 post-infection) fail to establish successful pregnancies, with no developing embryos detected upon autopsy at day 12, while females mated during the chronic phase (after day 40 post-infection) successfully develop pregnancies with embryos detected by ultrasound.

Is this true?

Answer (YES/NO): YES